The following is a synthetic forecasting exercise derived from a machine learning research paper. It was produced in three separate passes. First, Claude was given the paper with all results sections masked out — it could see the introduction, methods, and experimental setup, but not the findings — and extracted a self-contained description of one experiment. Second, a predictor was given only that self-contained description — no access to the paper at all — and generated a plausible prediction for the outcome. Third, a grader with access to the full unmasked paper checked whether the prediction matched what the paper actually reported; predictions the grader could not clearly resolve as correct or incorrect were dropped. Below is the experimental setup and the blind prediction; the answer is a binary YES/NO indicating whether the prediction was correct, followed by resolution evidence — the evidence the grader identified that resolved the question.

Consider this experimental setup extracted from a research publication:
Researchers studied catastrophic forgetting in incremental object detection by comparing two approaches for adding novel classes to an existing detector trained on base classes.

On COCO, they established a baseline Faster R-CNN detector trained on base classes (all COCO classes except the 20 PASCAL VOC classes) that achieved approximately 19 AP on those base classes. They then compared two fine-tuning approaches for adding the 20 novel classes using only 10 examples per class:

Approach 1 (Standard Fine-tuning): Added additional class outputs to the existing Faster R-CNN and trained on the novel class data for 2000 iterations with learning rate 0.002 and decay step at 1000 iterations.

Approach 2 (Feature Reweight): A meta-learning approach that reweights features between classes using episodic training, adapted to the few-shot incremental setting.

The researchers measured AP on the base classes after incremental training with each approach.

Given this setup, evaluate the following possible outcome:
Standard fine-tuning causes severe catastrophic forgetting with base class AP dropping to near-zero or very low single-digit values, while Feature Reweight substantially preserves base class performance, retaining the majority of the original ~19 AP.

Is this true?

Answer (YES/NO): NO